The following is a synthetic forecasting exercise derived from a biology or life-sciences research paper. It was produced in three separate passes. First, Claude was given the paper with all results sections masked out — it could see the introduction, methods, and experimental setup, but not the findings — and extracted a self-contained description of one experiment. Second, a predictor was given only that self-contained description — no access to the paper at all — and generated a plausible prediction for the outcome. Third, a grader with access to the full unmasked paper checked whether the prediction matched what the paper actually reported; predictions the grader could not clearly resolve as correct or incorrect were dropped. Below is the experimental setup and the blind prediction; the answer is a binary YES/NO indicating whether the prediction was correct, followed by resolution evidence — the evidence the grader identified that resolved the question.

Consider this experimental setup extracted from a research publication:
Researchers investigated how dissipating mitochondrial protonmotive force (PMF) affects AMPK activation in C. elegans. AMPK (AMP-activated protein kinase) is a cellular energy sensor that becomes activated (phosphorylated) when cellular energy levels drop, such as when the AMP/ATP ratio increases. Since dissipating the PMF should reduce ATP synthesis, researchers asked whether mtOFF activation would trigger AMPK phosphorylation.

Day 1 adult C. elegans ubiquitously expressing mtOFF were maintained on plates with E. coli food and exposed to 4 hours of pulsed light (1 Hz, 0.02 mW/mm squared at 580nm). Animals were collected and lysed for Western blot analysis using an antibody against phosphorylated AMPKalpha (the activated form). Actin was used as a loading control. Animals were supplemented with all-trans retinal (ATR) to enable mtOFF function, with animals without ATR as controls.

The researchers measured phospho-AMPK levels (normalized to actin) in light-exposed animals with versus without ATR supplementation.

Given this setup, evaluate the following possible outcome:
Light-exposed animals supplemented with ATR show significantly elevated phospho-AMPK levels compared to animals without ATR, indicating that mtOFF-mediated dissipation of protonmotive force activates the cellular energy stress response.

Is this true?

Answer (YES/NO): YES